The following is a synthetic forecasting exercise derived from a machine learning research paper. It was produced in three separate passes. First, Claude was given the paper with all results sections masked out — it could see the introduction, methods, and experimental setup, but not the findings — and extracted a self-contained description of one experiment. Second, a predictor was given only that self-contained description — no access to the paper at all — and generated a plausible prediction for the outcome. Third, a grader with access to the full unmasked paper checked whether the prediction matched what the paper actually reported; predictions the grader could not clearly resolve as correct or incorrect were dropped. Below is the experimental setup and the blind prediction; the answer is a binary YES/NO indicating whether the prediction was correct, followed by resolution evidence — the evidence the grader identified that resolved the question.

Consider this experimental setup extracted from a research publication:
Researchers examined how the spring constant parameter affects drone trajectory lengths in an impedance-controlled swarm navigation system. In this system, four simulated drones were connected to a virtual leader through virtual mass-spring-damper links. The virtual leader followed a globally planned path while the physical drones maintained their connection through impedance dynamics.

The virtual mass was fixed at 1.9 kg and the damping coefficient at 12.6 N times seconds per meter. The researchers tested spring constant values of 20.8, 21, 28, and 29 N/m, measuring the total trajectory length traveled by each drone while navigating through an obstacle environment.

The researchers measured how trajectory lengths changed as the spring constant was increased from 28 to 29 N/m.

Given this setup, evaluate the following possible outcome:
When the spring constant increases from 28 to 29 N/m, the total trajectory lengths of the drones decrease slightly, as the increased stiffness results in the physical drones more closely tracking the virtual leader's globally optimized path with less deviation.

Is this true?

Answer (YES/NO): NO